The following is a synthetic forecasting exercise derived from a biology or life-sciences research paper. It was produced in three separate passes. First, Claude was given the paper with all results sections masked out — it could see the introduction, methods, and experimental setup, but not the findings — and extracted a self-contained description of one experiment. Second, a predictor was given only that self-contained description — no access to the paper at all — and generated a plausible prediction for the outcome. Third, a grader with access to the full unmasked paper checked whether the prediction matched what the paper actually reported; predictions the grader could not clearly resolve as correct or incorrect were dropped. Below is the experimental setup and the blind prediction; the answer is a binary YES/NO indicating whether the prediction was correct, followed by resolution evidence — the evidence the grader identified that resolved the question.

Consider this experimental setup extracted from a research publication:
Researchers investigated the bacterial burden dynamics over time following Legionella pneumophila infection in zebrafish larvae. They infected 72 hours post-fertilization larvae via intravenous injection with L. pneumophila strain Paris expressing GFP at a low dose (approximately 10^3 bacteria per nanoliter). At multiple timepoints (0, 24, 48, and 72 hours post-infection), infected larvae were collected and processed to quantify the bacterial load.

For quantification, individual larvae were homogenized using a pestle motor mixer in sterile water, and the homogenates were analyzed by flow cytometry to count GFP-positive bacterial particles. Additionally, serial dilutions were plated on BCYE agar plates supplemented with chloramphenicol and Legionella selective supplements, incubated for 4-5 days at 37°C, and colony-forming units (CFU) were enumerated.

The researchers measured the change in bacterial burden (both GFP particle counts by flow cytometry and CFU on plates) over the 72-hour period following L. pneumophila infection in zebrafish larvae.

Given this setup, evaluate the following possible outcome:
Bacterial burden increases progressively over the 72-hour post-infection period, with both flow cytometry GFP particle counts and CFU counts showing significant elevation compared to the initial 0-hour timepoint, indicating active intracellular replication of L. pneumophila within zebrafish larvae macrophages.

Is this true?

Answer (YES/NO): NO